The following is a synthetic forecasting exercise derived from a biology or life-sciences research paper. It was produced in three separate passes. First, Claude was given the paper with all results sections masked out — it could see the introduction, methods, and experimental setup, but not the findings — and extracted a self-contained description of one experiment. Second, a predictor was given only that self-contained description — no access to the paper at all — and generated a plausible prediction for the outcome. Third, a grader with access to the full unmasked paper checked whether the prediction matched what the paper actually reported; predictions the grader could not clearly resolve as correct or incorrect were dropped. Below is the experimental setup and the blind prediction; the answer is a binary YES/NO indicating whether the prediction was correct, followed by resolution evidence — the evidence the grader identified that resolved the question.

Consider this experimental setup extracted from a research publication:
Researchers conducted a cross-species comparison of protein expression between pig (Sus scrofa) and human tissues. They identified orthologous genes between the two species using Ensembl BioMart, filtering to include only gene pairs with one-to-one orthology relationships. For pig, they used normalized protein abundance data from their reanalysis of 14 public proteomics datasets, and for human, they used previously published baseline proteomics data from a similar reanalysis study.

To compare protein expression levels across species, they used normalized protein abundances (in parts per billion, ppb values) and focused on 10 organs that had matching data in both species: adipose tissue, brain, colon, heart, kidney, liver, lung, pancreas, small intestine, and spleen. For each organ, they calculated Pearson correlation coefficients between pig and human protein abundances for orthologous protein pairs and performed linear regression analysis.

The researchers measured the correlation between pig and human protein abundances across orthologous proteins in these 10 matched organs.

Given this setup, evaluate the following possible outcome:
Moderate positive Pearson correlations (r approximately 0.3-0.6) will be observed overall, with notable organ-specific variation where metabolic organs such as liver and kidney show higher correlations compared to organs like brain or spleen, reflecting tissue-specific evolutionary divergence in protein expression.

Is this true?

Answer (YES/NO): NO